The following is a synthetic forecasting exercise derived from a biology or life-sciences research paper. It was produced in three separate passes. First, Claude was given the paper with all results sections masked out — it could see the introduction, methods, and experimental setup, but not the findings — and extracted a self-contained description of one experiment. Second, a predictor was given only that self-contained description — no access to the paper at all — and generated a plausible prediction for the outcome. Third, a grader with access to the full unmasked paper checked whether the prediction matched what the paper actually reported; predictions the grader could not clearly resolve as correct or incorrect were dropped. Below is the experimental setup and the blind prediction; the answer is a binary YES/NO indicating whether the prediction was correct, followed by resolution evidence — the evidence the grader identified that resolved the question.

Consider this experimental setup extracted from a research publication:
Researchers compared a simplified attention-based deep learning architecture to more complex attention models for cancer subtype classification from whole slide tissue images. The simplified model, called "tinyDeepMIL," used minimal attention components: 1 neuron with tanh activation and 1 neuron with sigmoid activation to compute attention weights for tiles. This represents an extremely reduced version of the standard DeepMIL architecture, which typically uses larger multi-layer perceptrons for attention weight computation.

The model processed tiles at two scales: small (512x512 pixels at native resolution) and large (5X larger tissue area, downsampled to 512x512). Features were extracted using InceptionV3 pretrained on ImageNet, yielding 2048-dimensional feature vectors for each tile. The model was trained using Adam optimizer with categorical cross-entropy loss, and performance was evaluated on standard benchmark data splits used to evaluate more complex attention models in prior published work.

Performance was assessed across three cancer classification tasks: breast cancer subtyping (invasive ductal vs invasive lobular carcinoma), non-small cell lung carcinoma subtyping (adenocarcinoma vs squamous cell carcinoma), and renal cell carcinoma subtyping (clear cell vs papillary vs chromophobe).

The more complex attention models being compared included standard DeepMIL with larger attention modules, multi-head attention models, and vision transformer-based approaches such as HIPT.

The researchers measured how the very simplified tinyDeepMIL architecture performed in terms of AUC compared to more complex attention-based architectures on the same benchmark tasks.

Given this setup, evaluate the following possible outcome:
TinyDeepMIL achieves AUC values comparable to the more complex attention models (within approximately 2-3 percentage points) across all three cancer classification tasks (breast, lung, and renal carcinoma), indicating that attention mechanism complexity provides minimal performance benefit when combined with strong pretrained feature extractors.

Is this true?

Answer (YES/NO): YES